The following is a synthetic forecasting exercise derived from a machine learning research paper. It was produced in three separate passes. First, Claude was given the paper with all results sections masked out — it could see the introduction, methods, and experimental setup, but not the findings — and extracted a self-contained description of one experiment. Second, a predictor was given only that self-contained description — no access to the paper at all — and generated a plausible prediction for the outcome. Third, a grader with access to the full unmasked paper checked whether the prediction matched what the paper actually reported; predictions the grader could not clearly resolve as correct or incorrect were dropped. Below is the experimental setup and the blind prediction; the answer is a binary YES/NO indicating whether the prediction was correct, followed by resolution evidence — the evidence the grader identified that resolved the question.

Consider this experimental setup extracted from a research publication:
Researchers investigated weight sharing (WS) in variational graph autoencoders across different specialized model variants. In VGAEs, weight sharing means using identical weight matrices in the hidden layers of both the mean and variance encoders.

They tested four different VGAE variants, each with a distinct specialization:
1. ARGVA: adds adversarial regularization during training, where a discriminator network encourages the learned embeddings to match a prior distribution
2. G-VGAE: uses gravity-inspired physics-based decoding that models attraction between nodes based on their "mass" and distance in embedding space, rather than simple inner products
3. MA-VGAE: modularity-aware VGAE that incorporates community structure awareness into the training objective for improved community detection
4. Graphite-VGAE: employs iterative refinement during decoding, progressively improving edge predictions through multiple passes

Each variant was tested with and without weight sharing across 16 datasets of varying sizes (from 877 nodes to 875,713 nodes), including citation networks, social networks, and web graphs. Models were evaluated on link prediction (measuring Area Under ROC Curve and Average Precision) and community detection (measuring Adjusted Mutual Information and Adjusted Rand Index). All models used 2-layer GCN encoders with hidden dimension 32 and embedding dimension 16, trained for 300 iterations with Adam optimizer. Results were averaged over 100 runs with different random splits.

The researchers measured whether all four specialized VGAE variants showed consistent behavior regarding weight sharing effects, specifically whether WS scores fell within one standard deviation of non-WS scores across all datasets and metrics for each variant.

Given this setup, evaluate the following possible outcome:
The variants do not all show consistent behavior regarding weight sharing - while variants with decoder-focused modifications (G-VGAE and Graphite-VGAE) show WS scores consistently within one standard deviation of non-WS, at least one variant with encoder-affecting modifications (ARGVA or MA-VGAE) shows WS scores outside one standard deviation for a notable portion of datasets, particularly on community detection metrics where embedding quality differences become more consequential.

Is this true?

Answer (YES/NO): NO